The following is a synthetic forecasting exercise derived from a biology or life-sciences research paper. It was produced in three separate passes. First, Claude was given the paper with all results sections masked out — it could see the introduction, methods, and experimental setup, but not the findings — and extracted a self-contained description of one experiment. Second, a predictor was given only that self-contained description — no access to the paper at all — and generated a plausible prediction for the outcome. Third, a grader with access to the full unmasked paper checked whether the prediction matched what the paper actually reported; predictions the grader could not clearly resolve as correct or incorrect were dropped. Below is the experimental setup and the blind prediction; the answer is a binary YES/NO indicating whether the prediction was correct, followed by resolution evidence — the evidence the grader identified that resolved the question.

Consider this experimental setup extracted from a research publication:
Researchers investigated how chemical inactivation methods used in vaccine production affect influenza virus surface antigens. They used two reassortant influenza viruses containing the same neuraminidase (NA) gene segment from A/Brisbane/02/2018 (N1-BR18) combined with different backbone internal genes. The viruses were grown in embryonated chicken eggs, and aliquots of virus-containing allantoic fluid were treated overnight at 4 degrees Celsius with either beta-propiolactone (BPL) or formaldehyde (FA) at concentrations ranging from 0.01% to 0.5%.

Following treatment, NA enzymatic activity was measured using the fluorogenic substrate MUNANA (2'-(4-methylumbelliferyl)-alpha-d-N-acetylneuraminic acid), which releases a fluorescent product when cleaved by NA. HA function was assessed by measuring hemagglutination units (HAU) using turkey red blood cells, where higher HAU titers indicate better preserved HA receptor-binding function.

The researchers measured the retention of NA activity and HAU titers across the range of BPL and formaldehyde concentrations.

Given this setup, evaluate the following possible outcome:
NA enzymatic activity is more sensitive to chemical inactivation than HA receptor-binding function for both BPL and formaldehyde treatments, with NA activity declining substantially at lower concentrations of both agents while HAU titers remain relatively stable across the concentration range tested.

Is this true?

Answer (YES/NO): NO